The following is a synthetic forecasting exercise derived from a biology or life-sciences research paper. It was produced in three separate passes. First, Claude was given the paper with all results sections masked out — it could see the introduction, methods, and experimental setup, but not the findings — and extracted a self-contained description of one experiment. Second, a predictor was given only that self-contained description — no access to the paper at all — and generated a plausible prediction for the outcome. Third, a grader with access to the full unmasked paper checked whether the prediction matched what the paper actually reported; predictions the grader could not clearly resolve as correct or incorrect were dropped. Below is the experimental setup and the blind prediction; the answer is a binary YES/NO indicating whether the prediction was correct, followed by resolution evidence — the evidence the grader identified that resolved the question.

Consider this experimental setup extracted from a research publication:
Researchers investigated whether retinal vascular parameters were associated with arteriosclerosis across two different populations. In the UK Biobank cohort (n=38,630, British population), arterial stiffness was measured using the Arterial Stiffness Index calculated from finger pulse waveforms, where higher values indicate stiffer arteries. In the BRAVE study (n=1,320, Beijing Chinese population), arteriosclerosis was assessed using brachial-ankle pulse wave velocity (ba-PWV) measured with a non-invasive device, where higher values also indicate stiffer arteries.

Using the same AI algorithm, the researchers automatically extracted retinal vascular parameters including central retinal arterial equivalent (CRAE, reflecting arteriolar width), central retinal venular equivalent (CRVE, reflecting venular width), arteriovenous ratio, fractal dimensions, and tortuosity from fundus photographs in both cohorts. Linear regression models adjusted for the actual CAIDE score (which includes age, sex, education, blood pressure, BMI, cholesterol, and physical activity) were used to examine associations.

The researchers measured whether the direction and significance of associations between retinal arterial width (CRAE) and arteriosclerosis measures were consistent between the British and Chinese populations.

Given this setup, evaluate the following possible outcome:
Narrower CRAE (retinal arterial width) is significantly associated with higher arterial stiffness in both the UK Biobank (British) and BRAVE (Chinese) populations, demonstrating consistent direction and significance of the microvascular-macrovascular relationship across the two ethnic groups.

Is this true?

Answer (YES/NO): NO